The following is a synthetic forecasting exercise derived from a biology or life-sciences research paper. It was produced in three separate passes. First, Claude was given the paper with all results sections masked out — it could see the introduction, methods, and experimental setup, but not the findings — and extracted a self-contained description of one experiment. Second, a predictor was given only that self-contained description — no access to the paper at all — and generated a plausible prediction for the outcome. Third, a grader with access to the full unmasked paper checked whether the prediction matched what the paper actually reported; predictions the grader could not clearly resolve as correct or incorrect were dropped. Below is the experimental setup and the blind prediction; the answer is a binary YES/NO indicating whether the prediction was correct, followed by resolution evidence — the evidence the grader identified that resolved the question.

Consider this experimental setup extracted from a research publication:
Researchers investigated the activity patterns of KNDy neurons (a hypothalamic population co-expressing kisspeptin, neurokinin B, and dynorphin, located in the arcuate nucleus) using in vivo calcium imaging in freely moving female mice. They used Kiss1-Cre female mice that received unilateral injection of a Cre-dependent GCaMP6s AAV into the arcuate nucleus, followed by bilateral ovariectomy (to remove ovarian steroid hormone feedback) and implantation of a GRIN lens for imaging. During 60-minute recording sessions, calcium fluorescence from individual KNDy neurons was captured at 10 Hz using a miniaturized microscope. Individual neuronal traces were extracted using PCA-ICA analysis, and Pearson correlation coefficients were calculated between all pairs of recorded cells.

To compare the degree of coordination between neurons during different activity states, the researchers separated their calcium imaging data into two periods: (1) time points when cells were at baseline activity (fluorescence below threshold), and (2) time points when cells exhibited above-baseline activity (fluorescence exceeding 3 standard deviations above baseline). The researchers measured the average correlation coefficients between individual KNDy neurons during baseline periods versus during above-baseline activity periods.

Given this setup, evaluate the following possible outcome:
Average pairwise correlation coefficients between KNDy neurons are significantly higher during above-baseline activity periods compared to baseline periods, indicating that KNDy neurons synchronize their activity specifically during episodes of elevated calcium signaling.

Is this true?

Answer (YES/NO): YES